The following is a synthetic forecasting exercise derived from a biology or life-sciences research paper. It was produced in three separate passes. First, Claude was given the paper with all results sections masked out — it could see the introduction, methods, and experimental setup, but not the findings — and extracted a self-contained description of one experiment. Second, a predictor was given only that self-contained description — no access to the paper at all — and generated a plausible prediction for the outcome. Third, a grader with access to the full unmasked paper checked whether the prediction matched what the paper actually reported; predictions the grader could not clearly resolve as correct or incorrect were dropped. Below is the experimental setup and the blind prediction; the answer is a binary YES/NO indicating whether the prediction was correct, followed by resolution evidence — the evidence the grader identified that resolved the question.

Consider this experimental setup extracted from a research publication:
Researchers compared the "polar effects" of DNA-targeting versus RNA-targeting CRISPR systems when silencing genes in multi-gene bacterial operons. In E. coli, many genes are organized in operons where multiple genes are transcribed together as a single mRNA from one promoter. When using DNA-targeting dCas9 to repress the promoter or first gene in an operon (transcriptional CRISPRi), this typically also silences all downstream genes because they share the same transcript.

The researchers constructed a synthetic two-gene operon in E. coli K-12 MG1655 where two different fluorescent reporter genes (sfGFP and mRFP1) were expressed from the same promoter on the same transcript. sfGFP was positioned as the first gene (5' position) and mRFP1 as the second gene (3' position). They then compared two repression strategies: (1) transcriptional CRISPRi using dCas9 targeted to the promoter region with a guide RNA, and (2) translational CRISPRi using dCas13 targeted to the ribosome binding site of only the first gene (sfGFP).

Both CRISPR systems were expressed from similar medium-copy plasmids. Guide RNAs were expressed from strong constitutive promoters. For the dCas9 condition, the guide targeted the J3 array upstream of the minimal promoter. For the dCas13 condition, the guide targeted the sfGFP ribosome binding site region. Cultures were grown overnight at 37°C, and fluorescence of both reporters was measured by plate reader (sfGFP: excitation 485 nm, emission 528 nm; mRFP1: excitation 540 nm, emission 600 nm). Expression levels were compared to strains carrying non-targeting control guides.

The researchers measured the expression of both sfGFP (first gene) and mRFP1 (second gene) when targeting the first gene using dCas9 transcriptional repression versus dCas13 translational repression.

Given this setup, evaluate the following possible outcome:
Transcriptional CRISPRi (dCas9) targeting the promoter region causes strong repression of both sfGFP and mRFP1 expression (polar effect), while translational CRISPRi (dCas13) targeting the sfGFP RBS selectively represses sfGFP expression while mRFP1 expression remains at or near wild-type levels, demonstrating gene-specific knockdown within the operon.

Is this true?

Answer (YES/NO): NO